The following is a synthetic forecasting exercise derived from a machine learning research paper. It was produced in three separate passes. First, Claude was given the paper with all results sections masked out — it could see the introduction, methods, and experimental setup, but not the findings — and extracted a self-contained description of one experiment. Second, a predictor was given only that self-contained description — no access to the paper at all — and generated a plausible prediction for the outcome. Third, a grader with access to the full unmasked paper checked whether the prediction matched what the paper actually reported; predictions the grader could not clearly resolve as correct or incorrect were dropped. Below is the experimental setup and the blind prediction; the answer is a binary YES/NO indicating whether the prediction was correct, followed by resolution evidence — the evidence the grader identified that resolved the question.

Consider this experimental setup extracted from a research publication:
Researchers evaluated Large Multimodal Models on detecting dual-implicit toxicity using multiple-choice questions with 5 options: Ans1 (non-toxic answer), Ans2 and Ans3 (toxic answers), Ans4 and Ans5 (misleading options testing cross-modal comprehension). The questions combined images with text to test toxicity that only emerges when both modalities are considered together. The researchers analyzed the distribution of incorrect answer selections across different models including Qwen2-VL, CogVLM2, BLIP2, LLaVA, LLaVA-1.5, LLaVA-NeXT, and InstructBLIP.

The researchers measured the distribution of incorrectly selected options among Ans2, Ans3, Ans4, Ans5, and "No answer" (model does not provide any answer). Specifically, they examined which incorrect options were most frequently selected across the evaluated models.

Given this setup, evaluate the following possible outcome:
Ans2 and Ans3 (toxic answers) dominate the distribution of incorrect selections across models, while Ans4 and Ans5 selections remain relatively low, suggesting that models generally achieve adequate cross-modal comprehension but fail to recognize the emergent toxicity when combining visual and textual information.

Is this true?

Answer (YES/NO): NO